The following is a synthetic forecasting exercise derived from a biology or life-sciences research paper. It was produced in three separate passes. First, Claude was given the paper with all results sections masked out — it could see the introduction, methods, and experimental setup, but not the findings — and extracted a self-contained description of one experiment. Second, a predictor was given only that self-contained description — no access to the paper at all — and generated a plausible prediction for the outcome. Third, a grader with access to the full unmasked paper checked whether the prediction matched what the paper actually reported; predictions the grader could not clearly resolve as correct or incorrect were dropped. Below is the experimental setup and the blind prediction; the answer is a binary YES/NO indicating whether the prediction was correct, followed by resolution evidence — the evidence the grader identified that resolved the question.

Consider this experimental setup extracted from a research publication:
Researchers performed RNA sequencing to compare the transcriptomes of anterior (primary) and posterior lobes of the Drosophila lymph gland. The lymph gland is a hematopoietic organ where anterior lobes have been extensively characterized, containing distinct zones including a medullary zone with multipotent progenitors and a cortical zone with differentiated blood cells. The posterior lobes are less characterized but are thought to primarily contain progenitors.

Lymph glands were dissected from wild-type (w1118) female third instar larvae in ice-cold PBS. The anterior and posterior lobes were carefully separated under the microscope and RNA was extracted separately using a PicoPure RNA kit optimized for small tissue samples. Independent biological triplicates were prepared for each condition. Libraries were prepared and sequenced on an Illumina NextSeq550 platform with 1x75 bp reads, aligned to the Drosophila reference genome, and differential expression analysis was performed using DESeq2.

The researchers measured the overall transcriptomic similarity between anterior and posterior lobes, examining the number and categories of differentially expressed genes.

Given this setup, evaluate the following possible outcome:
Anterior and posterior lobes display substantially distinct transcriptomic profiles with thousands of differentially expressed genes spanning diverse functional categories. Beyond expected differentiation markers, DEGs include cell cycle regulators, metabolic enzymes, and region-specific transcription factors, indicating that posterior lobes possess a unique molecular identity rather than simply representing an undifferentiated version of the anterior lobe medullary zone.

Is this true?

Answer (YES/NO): NO